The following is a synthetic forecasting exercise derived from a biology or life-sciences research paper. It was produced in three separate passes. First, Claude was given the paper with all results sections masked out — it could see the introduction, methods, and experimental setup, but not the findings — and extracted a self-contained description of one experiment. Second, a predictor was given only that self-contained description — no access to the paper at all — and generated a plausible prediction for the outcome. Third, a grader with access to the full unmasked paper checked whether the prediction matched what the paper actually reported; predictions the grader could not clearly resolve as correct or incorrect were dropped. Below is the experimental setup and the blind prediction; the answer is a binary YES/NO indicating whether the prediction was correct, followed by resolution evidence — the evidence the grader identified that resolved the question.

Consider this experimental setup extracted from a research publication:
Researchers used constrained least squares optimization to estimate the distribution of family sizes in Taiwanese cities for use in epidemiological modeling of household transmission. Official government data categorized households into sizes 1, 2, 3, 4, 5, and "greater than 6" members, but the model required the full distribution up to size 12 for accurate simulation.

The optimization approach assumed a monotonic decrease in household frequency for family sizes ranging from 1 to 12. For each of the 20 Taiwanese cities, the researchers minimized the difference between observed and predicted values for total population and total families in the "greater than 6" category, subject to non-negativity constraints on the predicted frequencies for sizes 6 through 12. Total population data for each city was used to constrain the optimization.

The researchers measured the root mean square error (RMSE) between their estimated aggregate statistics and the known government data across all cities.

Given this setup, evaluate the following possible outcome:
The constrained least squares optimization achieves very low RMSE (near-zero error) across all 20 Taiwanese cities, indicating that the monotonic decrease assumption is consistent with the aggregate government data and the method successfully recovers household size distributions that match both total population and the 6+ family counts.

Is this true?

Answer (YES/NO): YES